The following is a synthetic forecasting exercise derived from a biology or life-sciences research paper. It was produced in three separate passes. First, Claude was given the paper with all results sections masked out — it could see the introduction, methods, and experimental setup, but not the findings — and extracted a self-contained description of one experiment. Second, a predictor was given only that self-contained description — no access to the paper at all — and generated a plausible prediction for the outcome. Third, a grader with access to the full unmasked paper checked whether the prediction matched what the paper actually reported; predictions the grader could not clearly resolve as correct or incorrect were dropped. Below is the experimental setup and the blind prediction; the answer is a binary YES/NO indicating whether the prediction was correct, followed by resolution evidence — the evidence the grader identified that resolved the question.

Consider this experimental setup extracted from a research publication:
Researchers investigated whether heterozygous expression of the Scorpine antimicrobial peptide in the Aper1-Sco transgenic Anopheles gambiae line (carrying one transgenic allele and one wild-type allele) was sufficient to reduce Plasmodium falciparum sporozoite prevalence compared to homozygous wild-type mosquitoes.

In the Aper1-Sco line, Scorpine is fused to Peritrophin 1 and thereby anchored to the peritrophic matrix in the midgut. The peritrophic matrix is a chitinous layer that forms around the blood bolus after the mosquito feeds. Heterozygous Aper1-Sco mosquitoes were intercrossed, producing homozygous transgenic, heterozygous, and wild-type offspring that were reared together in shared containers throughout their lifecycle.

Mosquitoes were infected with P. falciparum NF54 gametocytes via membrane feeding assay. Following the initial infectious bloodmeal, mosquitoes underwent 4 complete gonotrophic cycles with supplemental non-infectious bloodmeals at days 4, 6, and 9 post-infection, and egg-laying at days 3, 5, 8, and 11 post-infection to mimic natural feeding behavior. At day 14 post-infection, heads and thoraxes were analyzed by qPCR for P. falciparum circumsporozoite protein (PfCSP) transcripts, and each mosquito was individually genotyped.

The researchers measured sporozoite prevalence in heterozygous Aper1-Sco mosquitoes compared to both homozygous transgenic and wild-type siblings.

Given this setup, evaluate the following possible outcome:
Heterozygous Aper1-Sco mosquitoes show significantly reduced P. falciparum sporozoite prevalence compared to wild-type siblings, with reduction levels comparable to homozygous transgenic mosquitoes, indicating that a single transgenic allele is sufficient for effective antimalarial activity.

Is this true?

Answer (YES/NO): YES